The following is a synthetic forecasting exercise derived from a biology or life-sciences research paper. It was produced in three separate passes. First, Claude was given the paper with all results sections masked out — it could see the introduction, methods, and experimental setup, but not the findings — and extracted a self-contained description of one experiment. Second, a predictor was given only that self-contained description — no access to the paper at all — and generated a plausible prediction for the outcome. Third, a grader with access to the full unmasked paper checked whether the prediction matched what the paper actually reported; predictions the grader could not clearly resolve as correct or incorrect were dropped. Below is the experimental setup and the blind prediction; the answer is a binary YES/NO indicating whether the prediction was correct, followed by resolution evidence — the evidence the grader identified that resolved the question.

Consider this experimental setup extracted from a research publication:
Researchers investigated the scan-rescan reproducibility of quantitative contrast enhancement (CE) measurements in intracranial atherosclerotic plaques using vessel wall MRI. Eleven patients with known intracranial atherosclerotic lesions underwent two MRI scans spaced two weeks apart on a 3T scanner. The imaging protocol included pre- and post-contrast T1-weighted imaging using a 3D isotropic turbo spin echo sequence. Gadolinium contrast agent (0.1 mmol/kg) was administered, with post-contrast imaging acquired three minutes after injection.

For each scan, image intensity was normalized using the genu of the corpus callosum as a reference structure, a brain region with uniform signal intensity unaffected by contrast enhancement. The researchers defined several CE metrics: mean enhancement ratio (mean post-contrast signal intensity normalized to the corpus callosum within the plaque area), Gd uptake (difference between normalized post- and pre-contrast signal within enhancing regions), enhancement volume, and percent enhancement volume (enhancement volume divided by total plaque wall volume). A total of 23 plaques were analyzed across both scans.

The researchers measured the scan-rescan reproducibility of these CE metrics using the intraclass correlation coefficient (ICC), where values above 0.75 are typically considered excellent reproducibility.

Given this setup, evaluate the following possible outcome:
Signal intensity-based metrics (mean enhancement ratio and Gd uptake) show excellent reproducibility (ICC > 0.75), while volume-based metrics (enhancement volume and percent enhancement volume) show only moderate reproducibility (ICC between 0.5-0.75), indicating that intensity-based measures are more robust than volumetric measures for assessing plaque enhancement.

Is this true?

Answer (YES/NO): NO